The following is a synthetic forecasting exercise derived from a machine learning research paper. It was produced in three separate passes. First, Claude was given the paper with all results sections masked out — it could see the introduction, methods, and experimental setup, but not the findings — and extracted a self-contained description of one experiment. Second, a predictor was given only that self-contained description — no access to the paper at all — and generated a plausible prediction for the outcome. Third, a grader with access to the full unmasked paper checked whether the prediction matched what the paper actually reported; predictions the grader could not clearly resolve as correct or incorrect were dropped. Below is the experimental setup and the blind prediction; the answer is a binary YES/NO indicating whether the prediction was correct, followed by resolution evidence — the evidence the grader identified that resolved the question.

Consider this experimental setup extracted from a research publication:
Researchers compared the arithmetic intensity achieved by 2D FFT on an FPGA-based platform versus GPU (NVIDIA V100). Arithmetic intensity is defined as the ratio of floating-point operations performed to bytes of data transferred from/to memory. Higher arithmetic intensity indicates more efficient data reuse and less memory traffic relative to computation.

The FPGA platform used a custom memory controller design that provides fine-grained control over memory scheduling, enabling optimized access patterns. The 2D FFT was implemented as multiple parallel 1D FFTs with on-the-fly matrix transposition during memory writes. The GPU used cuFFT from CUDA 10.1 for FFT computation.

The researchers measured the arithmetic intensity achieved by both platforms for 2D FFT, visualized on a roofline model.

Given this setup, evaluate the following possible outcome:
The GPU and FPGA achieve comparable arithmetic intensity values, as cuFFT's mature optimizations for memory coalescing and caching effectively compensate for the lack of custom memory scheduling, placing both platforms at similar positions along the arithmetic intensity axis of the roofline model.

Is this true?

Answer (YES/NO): NO